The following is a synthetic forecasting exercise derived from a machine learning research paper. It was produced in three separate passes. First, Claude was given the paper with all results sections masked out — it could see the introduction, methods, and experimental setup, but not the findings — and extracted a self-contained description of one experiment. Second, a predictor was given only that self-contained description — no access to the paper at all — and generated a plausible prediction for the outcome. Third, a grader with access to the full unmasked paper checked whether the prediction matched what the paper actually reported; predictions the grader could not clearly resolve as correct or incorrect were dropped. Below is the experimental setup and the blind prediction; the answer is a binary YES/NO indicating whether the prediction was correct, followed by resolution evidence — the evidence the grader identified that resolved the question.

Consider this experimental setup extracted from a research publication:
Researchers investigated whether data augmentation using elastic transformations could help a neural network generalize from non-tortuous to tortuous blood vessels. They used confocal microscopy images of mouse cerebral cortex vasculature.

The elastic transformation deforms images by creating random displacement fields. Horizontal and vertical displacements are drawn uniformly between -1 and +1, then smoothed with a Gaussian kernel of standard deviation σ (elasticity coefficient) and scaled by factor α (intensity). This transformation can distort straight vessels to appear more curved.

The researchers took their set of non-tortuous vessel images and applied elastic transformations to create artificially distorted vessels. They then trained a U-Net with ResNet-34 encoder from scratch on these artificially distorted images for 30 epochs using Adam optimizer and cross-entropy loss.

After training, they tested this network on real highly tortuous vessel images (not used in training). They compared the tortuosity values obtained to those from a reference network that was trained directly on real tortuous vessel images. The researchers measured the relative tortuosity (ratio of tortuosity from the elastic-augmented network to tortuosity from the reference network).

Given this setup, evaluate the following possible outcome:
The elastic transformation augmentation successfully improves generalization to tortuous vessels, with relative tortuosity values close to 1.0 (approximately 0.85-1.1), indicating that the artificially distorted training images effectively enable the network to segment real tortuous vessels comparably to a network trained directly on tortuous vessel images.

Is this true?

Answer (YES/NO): YES